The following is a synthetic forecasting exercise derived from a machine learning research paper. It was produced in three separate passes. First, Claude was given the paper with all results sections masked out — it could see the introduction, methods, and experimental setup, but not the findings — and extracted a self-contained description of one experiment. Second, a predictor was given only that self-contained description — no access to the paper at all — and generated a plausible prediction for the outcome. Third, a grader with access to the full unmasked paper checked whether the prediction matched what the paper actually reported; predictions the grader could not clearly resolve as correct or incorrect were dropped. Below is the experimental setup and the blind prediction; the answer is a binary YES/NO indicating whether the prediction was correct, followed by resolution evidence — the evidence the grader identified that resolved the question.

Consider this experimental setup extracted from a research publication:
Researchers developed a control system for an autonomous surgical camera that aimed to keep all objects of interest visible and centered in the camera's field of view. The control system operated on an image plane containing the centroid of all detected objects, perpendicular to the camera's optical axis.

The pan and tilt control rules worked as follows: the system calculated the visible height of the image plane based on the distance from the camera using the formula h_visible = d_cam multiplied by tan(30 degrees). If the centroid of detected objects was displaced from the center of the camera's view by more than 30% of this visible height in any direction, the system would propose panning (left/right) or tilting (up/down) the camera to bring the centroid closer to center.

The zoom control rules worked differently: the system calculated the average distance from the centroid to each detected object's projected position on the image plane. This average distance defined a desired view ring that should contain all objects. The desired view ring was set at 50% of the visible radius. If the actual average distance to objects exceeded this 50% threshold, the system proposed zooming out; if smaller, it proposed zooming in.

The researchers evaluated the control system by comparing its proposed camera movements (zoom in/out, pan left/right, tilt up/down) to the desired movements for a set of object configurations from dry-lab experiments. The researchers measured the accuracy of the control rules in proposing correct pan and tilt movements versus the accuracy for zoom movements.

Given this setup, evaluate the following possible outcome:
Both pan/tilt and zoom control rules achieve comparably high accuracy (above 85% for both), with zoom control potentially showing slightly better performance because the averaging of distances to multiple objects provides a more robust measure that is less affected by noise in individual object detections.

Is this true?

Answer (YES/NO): NO